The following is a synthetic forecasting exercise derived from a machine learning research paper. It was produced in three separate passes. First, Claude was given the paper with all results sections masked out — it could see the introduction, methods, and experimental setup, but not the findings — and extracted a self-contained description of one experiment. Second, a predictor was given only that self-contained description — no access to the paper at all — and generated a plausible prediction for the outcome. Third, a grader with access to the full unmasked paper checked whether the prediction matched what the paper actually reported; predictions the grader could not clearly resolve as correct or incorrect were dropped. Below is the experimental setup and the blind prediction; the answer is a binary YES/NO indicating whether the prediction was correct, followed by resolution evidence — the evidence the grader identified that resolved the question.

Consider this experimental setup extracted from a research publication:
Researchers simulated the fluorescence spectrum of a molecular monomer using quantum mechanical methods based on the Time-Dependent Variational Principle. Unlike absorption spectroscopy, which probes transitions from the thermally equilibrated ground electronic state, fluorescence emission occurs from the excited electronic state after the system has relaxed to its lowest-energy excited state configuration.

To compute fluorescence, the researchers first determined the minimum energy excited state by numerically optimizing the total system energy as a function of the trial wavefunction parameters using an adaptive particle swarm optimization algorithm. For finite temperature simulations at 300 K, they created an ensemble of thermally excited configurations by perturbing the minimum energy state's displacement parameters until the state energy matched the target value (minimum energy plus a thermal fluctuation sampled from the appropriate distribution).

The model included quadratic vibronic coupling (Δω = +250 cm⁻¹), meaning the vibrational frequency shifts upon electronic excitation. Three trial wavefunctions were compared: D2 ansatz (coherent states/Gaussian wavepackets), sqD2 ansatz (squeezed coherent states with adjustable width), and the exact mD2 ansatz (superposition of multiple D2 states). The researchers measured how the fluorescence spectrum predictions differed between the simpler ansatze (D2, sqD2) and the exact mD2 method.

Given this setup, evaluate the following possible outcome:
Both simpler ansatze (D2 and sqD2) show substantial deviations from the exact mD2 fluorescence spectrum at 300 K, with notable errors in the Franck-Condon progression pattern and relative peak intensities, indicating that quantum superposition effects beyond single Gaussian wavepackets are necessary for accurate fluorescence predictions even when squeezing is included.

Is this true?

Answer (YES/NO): NO